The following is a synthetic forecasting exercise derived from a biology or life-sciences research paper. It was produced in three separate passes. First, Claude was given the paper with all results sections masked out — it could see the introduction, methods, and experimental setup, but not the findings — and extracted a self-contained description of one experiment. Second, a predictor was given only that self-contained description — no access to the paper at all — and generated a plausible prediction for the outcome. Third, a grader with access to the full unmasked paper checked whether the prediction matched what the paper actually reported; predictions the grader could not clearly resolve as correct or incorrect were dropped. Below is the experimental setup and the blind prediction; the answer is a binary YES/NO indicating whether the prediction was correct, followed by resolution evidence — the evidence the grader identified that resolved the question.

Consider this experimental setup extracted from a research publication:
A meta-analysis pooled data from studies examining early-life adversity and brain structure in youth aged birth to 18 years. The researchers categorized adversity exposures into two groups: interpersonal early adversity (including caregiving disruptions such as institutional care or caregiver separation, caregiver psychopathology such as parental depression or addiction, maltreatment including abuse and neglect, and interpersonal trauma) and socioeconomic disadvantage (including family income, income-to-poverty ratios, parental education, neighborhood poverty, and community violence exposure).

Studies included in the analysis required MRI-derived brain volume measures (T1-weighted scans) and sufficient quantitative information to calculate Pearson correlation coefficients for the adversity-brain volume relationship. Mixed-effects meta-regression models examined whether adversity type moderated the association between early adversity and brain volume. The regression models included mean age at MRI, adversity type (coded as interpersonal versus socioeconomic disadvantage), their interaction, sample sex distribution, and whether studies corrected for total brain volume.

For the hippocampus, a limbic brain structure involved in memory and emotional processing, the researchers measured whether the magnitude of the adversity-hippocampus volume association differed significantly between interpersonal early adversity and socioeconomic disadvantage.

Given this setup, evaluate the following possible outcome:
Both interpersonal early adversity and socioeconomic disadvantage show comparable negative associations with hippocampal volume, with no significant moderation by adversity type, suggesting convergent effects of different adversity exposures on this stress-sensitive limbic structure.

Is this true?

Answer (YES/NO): NO